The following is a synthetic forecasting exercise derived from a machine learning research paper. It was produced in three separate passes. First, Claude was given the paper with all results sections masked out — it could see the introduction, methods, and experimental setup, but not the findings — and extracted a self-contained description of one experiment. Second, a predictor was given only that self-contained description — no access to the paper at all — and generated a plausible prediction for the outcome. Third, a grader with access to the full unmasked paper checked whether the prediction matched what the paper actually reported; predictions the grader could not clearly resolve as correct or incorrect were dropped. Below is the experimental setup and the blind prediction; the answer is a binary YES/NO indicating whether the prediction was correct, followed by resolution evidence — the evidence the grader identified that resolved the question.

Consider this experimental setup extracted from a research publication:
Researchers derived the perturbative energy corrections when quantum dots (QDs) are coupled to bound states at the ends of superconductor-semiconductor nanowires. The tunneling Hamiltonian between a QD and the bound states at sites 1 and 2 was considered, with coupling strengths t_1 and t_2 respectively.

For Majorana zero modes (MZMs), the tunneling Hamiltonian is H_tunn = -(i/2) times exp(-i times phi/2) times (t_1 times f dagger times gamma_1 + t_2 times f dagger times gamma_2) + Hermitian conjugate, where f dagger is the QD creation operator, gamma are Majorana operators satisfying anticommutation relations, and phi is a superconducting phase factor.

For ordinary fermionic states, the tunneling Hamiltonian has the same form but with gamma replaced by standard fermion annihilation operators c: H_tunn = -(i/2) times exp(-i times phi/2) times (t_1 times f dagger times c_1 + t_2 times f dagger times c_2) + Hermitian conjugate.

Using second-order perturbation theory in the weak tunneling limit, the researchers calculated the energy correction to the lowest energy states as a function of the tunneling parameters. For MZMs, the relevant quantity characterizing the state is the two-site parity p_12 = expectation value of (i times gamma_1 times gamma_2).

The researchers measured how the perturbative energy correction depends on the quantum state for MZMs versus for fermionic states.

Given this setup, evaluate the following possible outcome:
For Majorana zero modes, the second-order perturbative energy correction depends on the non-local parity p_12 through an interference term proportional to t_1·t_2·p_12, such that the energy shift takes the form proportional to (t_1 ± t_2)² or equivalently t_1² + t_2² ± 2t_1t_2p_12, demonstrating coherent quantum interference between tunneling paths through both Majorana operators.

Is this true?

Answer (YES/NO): NO